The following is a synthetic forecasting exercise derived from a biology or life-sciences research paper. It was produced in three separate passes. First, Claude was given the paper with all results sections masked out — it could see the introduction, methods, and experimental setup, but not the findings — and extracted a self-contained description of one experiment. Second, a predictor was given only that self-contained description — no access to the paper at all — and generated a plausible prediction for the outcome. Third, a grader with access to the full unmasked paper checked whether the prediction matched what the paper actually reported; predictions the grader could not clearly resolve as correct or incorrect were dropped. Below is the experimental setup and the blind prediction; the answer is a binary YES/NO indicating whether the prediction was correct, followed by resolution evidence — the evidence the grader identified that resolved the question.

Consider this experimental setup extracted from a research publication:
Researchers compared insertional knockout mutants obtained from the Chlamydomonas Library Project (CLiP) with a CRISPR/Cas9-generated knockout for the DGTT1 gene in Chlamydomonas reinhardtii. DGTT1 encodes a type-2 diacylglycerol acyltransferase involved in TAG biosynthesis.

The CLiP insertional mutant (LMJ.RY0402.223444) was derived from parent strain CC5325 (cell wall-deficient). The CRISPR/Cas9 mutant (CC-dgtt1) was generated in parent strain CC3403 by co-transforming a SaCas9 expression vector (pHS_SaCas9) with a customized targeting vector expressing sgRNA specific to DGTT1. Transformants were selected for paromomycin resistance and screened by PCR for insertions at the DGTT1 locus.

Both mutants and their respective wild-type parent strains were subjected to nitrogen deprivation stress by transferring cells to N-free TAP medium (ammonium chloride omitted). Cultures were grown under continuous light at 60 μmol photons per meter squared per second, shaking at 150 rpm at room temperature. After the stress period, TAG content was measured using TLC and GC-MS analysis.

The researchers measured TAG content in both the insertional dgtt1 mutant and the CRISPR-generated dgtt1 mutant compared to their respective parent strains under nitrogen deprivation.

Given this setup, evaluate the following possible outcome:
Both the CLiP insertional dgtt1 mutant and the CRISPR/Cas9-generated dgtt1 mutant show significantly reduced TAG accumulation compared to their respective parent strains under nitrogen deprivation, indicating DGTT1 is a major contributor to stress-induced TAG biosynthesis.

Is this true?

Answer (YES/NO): NO